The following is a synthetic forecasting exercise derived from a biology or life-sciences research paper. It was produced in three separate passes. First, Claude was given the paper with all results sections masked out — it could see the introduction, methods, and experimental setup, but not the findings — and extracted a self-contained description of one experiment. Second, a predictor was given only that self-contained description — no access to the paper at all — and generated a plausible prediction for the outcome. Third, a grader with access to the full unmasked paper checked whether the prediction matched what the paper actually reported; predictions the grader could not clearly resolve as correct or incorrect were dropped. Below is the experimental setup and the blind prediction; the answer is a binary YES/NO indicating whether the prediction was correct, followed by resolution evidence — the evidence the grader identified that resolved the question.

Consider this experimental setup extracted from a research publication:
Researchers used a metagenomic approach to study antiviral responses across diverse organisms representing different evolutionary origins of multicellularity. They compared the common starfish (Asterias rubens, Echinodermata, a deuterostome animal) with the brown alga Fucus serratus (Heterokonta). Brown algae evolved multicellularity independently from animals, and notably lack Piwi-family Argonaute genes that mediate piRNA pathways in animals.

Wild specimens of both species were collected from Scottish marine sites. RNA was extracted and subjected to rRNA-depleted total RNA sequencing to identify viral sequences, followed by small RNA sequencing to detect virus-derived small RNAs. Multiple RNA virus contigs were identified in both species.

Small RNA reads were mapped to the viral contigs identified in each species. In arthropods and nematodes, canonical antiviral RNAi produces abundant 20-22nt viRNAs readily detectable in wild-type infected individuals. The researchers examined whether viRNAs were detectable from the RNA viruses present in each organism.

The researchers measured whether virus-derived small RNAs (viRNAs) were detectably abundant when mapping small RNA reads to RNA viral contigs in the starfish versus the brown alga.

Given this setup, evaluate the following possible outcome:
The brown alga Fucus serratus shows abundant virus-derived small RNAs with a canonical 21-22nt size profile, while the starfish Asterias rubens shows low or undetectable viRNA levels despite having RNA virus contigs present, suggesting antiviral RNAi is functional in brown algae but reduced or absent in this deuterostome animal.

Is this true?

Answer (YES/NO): NO